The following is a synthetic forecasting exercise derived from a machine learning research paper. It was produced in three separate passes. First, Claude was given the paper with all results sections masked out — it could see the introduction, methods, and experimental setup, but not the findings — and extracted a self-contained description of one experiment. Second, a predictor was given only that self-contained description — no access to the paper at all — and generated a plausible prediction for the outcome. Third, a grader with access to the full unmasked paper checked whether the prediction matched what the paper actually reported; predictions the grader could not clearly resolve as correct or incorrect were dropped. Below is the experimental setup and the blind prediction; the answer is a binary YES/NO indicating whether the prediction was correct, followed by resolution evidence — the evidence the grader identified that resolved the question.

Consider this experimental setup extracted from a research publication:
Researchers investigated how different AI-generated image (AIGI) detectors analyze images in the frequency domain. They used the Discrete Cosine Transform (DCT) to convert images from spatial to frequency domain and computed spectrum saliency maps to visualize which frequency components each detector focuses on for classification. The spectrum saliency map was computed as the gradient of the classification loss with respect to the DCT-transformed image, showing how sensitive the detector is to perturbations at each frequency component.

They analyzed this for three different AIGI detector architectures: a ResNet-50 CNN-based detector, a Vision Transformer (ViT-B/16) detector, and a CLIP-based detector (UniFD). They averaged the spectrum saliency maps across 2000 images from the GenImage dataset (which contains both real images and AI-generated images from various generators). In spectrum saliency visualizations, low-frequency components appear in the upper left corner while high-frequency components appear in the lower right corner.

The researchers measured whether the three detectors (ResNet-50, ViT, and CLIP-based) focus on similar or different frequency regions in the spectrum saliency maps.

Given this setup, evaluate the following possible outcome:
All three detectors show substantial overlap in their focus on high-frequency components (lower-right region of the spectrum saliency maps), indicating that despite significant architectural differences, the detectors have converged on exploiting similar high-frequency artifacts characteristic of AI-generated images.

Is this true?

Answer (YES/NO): NO